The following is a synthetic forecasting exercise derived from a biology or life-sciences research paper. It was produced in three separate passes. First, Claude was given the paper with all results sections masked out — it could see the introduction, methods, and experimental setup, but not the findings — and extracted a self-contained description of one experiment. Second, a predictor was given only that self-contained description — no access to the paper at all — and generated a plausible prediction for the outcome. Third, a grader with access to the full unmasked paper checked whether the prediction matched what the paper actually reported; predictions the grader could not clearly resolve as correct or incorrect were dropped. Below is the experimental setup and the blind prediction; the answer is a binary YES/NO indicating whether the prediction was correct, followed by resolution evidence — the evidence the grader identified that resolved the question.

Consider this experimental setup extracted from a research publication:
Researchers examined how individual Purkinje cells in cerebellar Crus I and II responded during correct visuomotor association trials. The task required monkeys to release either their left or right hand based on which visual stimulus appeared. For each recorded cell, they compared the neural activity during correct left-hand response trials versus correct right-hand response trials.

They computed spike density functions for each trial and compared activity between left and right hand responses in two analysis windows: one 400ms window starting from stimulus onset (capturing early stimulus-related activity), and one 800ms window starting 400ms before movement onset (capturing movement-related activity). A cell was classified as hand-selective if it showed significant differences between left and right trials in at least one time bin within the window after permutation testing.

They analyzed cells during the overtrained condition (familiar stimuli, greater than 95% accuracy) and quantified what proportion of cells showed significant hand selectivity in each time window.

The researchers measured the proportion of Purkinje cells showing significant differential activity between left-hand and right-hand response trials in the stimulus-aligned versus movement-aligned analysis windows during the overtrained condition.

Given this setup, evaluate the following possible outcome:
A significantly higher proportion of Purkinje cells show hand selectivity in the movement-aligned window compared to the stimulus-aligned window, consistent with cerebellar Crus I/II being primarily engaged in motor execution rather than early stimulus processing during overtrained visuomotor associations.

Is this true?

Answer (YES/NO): NO